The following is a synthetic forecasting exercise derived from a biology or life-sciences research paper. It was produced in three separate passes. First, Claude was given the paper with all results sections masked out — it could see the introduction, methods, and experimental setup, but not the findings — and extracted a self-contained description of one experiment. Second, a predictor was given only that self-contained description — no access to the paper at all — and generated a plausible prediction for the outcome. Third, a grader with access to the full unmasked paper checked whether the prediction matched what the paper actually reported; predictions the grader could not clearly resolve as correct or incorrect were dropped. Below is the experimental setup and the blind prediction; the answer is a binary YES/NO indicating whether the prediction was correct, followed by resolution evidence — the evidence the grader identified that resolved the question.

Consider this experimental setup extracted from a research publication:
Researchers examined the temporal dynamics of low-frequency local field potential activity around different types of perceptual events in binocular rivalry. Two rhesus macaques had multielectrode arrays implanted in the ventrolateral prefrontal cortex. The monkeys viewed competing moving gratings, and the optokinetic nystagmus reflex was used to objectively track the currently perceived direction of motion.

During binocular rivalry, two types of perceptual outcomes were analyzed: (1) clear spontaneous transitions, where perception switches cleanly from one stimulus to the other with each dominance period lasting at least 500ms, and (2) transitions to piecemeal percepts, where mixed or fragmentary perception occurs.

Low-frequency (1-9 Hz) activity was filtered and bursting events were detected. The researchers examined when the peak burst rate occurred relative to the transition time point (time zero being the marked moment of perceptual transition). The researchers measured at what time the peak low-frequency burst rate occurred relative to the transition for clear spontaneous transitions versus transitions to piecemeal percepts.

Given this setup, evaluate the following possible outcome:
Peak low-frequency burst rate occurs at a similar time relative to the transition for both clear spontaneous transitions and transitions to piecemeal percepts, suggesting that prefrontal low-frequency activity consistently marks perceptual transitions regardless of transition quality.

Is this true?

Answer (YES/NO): NO